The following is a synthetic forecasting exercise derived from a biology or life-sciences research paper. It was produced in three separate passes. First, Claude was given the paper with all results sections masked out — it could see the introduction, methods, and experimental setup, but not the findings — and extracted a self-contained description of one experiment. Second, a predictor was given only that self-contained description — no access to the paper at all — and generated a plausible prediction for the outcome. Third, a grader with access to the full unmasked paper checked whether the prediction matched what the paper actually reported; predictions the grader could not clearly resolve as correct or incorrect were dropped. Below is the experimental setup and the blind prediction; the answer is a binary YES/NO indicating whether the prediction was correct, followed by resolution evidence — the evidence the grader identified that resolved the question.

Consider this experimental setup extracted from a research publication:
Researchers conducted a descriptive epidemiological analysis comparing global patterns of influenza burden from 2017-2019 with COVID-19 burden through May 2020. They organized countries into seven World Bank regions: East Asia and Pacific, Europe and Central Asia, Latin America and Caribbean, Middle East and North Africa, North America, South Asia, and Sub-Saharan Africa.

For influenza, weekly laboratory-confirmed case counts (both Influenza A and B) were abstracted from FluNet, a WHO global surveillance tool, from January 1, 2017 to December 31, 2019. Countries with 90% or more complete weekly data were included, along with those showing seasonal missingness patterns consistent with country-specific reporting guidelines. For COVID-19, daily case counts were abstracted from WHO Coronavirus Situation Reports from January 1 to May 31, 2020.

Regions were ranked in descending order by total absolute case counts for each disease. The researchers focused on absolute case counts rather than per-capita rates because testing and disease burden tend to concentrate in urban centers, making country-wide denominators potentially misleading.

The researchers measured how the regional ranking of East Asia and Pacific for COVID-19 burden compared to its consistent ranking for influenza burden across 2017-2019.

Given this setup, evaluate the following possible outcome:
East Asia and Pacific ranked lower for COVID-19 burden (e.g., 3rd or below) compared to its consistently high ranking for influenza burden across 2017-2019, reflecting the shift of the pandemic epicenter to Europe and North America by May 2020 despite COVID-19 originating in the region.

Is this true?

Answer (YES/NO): YES